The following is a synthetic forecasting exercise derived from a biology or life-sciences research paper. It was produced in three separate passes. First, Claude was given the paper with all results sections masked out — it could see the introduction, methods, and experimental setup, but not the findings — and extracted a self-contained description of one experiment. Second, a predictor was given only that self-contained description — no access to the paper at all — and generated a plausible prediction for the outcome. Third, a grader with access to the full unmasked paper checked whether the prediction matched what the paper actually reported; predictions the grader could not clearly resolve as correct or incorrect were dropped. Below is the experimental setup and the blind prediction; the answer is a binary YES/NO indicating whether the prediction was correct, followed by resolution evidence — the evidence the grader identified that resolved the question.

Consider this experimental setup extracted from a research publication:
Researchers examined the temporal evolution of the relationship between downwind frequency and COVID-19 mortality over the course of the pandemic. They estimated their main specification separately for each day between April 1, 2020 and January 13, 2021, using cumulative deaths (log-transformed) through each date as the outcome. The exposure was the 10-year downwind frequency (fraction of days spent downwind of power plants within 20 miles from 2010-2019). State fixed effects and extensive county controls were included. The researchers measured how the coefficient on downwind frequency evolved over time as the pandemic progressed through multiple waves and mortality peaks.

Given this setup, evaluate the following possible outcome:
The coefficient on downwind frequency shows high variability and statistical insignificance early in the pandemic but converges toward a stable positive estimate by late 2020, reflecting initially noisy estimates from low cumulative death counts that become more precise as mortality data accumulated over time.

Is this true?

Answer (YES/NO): NO